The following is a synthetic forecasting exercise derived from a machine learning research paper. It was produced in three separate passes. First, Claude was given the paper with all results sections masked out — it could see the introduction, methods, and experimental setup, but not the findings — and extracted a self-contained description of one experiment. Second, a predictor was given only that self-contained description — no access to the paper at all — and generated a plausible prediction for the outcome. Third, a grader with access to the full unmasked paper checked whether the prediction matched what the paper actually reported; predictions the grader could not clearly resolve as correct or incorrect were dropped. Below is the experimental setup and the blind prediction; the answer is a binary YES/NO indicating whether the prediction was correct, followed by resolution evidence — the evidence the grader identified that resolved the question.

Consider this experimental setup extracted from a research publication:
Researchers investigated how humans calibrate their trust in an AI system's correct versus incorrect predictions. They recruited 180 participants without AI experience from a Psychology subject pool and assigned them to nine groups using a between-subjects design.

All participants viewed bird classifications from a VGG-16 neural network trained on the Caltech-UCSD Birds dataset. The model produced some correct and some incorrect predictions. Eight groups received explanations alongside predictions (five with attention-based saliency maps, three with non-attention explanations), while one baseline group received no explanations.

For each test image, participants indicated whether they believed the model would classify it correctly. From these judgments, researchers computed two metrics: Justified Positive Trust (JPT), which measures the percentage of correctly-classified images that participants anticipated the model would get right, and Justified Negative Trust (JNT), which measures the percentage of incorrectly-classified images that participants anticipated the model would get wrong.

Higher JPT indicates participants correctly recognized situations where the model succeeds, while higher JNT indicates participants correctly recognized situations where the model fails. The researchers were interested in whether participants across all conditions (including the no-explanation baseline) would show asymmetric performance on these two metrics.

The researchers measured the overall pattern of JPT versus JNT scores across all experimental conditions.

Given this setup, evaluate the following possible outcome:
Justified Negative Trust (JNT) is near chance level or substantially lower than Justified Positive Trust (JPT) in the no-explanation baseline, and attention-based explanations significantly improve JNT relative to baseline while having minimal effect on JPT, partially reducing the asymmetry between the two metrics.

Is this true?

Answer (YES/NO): NO